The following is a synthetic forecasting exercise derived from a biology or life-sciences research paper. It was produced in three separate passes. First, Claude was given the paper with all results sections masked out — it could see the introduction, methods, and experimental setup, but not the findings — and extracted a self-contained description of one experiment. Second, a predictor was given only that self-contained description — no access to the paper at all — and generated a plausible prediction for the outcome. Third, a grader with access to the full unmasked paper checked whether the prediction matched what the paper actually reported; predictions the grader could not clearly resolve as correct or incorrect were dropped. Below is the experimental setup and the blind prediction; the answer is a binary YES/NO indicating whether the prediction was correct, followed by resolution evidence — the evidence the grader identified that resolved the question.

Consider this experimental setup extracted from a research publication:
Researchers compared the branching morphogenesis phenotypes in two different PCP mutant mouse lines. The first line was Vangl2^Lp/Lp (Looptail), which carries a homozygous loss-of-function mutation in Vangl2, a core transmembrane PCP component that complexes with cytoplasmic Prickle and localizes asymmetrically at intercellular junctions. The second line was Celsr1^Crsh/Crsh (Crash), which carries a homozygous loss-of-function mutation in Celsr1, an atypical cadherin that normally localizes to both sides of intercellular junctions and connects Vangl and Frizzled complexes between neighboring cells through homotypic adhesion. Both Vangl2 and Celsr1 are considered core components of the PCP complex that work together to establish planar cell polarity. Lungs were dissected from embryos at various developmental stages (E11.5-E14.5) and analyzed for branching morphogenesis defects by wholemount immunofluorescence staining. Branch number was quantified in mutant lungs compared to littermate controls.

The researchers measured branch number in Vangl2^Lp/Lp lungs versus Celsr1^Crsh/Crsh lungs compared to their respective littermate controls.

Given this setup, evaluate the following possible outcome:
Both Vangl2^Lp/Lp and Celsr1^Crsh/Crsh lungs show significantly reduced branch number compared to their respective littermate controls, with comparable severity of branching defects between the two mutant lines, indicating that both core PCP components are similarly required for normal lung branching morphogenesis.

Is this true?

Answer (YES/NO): NO